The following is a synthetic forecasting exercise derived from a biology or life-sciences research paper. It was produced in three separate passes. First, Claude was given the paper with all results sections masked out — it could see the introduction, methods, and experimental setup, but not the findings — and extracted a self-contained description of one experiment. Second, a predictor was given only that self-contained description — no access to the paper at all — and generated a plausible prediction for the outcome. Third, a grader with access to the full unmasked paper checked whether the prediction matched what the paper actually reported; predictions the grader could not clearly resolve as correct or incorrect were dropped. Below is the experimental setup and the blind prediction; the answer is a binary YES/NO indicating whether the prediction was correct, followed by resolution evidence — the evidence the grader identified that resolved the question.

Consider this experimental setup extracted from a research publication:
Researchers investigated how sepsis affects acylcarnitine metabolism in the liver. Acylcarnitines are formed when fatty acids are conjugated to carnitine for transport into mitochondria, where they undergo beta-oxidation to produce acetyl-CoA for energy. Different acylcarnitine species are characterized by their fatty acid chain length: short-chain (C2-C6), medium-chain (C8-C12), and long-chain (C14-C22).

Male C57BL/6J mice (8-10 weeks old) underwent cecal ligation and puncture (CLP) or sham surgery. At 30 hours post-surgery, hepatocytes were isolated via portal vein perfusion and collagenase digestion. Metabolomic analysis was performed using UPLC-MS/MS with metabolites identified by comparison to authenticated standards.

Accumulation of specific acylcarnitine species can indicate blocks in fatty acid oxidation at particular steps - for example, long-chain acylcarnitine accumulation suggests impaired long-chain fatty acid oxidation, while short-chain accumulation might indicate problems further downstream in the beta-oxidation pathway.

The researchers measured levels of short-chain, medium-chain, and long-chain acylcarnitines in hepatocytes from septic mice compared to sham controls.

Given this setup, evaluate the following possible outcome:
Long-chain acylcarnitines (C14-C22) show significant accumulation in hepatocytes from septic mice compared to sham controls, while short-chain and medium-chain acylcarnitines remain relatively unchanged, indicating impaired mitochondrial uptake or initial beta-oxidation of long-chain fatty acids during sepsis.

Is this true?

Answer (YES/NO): NO